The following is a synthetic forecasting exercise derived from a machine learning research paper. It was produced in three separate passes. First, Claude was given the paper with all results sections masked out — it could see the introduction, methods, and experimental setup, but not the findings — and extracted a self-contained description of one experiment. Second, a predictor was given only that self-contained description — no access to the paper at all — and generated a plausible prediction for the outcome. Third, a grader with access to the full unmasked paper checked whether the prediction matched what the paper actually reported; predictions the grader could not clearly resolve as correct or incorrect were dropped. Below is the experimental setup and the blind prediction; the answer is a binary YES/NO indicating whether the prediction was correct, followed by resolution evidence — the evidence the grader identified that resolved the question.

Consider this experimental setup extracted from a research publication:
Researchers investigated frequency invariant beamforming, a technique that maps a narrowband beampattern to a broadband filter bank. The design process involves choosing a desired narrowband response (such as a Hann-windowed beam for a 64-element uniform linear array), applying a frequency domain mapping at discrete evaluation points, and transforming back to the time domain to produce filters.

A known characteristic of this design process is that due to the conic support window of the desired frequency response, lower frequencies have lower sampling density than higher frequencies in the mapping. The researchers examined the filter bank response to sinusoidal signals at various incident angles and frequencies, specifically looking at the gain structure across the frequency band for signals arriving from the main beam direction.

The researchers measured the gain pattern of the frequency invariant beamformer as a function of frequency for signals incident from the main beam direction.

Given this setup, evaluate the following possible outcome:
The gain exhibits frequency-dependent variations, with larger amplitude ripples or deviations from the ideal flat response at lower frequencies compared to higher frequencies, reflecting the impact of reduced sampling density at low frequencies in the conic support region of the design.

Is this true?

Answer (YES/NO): YES